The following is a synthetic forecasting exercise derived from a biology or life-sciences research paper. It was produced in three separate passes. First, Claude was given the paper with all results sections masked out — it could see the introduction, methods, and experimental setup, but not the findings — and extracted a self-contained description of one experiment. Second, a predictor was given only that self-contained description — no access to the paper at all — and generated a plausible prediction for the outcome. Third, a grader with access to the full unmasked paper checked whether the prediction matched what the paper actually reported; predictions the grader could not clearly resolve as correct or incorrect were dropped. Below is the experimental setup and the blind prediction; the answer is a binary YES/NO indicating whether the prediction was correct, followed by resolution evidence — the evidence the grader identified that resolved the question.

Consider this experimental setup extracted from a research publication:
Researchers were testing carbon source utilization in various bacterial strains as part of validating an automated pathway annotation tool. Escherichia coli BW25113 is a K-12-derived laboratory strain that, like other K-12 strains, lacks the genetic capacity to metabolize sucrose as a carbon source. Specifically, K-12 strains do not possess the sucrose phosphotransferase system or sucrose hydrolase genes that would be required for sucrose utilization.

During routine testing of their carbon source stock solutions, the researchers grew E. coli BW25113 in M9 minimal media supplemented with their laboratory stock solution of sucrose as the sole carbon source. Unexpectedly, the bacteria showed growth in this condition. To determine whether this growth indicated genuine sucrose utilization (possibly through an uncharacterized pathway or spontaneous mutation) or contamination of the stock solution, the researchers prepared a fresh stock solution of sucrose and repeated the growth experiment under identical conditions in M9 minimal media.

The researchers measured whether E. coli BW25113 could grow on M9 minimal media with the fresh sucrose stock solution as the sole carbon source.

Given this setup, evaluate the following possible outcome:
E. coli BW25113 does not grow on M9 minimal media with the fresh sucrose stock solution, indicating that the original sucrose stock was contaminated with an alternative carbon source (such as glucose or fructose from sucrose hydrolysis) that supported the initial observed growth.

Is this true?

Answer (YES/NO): YES